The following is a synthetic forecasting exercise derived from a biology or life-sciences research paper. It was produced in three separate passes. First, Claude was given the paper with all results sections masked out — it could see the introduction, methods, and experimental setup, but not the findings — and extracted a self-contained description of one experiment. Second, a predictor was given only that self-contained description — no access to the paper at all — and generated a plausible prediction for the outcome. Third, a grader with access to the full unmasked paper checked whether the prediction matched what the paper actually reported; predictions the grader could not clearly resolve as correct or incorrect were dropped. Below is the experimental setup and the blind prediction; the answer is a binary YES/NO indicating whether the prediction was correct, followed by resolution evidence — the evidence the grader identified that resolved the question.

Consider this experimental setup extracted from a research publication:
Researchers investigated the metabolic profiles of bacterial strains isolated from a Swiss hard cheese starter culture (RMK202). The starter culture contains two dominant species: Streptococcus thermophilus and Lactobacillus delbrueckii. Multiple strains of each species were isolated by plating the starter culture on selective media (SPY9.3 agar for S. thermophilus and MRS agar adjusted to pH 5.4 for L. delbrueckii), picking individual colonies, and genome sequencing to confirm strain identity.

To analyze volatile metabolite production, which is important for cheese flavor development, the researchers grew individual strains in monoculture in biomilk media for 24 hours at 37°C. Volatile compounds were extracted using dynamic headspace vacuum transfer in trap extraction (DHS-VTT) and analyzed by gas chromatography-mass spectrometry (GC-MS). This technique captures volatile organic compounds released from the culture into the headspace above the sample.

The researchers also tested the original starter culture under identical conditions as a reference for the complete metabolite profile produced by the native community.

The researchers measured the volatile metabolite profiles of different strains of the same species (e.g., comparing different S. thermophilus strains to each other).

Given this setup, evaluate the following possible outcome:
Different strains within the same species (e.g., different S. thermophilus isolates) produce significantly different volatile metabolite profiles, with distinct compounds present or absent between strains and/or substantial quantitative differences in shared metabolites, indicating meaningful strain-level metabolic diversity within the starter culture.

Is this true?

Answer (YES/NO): NO